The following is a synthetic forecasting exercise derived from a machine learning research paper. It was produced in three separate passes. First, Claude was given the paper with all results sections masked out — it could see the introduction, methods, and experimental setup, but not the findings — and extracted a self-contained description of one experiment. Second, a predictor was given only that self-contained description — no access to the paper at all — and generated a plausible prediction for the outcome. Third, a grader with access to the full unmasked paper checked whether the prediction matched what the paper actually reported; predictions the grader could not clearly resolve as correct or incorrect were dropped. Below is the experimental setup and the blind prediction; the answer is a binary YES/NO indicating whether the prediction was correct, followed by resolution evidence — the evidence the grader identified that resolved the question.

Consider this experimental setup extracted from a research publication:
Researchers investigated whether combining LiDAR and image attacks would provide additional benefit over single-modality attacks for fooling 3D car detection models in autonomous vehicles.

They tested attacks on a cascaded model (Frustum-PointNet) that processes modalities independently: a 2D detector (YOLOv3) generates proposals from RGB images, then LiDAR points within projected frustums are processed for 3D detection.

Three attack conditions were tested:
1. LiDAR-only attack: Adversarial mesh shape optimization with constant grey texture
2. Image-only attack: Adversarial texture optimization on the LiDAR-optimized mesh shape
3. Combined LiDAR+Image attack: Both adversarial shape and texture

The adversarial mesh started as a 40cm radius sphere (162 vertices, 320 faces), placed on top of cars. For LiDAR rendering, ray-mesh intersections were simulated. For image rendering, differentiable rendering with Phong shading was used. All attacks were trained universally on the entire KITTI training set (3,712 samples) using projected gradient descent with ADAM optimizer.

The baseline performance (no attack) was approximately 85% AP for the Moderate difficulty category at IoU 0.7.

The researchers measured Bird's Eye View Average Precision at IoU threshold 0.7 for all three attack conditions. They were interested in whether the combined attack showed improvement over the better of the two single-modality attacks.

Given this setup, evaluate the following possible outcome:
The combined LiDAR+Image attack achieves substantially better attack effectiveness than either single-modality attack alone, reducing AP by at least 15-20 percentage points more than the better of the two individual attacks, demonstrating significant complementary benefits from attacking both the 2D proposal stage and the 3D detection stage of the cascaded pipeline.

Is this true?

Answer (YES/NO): NO